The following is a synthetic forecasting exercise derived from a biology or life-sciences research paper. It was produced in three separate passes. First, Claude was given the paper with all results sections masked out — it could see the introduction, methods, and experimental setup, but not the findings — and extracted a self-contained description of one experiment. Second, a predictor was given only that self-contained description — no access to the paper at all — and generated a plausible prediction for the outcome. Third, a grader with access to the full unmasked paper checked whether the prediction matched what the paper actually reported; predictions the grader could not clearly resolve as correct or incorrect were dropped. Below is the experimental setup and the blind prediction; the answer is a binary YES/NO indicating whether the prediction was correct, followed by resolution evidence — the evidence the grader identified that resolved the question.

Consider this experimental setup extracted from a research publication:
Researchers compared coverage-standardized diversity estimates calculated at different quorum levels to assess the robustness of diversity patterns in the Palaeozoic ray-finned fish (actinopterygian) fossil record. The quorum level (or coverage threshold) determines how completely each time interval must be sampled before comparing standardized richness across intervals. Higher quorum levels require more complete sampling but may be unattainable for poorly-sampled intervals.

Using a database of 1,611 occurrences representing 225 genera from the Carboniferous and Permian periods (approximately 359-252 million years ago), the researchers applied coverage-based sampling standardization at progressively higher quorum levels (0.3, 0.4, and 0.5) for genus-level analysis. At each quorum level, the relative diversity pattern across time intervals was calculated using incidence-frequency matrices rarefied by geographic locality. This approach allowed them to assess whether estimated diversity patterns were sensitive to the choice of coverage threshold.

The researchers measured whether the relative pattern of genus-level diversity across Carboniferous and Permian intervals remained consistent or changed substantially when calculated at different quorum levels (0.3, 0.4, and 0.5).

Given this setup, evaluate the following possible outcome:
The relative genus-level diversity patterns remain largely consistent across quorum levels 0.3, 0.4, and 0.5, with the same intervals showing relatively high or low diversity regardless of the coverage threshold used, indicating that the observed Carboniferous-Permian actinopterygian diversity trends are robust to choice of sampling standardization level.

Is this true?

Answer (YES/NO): NO